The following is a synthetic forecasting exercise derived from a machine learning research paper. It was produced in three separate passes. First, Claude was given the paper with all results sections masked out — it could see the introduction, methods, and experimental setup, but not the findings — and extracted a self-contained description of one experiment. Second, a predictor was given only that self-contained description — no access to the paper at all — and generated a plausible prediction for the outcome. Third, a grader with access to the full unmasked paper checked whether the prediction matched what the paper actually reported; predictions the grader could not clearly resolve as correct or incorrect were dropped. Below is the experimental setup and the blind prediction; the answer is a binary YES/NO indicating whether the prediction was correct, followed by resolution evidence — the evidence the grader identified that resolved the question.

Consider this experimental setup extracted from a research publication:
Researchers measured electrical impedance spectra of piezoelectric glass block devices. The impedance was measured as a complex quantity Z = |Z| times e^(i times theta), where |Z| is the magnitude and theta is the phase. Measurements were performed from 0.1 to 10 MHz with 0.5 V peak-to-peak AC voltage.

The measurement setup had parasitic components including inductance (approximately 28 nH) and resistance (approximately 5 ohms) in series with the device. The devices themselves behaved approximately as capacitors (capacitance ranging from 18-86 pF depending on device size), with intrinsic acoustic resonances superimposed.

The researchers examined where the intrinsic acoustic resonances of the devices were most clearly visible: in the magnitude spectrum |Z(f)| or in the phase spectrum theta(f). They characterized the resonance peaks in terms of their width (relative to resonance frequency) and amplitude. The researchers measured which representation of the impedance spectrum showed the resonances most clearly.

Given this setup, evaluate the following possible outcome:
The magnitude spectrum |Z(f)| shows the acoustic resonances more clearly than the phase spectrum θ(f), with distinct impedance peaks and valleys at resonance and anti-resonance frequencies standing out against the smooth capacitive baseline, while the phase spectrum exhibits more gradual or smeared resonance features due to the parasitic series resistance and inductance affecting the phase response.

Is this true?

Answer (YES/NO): NO